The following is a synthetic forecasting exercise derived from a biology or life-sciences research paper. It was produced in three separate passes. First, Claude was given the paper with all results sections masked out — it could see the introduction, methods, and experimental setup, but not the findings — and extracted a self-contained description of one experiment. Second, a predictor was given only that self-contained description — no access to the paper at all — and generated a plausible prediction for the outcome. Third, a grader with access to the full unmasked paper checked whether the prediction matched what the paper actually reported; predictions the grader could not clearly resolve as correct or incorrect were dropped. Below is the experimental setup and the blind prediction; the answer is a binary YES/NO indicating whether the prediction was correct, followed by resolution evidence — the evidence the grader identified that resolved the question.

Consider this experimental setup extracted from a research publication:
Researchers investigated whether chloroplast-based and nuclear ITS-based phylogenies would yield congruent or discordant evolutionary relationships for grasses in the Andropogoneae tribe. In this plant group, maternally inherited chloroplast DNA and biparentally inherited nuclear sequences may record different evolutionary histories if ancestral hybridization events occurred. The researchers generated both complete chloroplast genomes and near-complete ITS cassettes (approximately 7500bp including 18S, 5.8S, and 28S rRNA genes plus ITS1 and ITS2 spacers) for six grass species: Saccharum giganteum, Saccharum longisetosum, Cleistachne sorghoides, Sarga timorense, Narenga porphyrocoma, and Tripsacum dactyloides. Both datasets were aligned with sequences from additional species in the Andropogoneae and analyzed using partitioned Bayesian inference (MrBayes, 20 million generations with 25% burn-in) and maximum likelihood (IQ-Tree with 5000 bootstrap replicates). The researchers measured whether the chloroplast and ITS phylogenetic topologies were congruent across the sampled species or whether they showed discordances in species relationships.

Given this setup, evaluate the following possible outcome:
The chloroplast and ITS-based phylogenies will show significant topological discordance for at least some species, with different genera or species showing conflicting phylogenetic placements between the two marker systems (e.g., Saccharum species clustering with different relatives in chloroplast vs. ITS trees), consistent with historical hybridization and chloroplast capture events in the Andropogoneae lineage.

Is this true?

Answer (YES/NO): YES